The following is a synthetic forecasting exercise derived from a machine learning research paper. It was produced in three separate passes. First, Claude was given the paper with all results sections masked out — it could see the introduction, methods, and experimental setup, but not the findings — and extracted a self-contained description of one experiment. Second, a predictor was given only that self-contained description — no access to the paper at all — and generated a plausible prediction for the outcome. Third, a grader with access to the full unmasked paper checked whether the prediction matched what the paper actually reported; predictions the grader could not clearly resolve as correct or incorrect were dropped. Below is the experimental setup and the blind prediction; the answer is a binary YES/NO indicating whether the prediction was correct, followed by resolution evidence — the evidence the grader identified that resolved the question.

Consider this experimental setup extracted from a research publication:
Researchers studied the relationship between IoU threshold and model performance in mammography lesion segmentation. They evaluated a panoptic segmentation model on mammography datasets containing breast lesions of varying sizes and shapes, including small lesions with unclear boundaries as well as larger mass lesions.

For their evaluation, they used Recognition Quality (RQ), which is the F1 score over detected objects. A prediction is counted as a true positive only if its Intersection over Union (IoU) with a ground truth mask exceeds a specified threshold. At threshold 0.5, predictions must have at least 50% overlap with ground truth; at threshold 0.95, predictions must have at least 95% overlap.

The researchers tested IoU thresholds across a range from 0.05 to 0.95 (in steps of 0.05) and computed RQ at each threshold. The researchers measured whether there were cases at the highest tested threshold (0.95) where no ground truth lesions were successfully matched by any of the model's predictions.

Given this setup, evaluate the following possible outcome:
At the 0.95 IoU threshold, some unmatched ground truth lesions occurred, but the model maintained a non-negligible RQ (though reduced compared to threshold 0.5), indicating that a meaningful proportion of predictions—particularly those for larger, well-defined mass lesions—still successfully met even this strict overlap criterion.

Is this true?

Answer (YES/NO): NO